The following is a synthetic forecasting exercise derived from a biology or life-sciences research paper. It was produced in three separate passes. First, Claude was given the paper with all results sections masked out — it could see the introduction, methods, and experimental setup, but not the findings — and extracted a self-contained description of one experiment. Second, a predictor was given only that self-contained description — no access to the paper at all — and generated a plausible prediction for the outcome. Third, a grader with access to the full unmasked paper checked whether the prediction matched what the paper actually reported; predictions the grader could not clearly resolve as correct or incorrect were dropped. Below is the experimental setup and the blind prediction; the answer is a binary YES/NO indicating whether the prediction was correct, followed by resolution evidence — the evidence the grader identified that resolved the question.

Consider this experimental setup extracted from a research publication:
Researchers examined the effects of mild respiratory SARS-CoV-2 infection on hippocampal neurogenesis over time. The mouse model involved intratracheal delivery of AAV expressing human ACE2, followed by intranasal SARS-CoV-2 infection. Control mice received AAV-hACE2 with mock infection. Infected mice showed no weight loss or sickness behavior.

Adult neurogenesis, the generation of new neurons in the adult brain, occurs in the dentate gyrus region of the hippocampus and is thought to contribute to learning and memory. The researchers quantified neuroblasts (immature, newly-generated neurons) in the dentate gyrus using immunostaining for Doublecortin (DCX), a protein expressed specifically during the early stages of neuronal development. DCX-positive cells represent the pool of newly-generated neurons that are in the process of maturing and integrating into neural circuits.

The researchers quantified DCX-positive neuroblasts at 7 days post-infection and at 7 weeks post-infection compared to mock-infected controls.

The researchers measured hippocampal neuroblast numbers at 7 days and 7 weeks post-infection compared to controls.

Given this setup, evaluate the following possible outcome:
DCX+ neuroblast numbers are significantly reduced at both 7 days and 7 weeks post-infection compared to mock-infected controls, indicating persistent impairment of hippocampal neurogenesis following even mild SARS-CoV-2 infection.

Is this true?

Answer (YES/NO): YES